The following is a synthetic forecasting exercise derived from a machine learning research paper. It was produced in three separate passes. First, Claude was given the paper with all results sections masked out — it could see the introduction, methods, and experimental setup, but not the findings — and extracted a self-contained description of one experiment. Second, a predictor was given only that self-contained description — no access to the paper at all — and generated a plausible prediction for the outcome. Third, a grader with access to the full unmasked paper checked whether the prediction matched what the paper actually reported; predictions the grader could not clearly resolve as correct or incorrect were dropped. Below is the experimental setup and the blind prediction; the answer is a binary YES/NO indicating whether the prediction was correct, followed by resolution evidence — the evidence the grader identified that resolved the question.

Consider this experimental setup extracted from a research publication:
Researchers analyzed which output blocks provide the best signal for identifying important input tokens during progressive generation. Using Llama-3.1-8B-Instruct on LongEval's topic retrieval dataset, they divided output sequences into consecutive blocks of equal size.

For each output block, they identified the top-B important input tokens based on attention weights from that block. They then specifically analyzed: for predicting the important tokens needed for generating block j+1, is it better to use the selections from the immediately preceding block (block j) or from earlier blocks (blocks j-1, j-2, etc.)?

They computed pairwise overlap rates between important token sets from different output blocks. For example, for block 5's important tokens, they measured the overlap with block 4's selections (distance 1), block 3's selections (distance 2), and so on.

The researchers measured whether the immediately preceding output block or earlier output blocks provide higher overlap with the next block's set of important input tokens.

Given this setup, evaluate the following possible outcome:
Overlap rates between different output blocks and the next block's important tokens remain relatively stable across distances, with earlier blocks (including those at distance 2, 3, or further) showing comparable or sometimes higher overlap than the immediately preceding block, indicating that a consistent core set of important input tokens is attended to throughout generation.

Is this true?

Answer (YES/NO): NO